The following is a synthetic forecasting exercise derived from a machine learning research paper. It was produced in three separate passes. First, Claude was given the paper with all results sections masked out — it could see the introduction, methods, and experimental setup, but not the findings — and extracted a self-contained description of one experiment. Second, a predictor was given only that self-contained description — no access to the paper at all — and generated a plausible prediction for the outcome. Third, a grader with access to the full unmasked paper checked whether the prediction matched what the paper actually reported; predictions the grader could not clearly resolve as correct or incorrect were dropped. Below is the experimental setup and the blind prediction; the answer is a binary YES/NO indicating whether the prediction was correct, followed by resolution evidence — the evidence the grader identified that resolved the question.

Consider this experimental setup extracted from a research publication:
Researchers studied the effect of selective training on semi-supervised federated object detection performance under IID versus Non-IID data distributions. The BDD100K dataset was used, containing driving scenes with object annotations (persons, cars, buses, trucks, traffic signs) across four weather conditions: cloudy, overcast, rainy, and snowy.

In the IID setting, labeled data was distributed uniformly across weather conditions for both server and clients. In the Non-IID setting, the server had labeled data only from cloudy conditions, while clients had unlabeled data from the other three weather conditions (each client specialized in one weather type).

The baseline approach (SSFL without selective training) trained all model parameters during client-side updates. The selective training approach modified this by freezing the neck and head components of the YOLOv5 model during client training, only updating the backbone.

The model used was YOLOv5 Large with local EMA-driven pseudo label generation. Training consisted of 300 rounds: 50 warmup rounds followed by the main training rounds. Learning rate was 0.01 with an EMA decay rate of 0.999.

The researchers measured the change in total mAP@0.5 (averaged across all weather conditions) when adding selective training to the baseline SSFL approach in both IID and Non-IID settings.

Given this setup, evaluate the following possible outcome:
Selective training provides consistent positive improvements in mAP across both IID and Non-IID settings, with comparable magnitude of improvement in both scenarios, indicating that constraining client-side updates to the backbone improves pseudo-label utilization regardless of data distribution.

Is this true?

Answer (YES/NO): NO